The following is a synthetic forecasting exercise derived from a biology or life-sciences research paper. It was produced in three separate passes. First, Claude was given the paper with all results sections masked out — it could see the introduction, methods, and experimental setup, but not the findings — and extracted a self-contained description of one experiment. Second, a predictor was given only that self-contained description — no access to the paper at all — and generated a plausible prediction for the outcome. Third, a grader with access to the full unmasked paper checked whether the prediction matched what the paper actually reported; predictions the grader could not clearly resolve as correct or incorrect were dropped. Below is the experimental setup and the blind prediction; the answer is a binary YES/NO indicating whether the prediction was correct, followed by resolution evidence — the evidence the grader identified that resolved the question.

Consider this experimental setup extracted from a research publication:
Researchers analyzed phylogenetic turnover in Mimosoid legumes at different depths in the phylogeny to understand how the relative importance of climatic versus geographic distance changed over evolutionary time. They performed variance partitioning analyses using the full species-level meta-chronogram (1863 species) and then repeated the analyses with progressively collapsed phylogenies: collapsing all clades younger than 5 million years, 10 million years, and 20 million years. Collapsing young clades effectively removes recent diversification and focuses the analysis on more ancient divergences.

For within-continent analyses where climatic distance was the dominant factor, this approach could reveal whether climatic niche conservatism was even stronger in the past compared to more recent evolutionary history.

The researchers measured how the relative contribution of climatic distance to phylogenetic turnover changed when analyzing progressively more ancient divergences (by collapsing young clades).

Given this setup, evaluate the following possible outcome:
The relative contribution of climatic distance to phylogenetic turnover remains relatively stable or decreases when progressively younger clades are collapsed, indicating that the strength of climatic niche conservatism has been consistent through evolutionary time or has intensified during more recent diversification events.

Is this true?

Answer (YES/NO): NO